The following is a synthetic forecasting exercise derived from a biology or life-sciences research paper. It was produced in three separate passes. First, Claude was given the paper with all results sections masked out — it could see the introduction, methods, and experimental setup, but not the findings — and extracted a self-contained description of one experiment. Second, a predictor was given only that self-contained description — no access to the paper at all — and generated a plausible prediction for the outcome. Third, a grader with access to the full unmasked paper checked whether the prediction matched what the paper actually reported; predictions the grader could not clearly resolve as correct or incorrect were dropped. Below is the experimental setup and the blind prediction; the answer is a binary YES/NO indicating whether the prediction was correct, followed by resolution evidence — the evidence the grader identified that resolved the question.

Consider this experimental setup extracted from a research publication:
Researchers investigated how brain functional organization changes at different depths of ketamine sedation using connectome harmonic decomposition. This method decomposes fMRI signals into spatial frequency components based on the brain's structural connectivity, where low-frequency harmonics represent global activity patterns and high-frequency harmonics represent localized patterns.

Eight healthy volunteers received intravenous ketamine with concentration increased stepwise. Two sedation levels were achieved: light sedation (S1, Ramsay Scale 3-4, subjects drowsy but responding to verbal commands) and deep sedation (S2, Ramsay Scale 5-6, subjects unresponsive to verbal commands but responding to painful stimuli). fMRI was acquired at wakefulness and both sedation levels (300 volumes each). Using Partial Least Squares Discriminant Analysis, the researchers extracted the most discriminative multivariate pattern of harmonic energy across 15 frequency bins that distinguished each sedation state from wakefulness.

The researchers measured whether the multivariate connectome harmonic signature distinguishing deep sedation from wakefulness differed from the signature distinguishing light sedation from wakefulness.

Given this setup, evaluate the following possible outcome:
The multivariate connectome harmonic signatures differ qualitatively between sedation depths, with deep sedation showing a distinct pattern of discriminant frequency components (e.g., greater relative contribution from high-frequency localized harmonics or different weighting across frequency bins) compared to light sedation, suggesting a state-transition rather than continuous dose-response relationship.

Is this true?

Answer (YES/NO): NO